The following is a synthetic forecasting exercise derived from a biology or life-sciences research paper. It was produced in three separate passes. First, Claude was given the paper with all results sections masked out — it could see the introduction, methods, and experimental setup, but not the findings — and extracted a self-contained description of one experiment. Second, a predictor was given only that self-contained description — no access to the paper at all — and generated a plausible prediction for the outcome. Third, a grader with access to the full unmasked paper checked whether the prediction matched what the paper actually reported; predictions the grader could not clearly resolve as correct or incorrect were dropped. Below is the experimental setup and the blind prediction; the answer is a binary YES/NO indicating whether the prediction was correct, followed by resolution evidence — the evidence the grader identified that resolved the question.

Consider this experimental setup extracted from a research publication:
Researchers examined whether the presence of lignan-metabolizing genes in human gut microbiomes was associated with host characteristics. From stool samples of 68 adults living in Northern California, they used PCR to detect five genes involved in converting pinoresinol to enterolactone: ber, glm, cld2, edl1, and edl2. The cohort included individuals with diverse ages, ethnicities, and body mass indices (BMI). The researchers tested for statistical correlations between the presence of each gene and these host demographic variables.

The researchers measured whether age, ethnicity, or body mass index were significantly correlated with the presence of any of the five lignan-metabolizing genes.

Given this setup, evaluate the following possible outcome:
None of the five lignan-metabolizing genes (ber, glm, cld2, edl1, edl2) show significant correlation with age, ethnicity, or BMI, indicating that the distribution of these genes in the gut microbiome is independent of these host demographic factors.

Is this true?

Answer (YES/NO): YES